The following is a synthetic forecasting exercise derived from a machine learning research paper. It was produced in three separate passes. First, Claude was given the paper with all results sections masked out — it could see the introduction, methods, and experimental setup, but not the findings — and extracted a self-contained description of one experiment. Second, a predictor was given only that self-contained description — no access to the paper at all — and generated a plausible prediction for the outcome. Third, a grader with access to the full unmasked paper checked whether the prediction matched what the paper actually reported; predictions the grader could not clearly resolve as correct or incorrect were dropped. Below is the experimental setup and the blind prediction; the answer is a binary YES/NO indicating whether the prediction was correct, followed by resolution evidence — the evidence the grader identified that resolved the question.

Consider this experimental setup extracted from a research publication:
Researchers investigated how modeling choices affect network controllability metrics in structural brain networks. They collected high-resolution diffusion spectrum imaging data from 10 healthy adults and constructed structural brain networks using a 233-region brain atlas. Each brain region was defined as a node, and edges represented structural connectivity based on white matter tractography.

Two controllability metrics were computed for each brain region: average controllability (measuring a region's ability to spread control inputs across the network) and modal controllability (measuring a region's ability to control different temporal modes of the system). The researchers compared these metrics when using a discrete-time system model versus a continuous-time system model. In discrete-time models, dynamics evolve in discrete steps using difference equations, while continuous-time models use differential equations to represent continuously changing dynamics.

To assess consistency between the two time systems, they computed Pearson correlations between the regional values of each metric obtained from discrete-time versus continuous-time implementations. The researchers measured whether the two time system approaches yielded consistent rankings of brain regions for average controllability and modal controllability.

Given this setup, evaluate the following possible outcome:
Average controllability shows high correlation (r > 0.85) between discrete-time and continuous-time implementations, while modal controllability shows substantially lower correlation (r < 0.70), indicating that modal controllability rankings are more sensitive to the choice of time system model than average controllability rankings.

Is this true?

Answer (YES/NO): NO